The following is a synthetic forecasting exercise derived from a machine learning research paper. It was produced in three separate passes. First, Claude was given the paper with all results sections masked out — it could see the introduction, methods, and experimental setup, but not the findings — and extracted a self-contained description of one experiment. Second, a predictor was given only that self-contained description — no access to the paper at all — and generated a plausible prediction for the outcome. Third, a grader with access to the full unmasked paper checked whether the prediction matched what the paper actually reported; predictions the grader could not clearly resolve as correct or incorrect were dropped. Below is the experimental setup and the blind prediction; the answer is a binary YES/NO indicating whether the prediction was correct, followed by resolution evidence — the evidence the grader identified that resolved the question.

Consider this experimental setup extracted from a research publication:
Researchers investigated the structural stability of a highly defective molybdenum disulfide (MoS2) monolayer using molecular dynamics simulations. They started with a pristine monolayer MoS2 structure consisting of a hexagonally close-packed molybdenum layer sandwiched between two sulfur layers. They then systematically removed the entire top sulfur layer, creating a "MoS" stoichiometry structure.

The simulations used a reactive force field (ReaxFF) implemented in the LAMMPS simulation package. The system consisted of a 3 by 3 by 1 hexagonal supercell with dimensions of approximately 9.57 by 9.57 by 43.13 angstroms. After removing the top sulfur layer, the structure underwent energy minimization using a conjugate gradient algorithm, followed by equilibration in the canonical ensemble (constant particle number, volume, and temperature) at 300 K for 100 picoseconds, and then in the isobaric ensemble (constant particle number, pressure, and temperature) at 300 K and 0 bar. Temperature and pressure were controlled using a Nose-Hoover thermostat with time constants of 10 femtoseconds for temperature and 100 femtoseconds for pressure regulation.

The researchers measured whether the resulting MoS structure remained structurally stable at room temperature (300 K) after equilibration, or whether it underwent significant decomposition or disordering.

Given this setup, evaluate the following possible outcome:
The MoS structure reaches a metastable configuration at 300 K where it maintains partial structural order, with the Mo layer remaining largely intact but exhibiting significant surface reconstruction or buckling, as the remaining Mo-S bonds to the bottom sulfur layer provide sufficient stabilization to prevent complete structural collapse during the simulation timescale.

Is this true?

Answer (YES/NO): NO